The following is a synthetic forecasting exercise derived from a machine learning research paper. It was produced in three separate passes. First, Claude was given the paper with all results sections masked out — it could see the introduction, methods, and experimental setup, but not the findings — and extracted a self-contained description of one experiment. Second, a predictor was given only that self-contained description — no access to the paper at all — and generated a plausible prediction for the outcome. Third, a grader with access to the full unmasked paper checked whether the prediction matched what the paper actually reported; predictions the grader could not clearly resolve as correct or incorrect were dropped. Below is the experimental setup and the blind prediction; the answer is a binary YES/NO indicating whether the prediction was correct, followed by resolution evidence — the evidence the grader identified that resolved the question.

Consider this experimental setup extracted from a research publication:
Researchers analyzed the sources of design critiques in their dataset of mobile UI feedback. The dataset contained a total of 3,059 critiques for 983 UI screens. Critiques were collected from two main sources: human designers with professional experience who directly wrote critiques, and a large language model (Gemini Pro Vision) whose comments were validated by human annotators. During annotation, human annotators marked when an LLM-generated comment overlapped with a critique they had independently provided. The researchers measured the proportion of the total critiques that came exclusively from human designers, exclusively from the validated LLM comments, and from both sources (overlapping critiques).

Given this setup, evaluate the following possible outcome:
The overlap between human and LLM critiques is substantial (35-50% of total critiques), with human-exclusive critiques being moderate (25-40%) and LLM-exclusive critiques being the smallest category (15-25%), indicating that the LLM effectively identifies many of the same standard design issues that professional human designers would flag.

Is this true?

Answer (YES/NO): NO